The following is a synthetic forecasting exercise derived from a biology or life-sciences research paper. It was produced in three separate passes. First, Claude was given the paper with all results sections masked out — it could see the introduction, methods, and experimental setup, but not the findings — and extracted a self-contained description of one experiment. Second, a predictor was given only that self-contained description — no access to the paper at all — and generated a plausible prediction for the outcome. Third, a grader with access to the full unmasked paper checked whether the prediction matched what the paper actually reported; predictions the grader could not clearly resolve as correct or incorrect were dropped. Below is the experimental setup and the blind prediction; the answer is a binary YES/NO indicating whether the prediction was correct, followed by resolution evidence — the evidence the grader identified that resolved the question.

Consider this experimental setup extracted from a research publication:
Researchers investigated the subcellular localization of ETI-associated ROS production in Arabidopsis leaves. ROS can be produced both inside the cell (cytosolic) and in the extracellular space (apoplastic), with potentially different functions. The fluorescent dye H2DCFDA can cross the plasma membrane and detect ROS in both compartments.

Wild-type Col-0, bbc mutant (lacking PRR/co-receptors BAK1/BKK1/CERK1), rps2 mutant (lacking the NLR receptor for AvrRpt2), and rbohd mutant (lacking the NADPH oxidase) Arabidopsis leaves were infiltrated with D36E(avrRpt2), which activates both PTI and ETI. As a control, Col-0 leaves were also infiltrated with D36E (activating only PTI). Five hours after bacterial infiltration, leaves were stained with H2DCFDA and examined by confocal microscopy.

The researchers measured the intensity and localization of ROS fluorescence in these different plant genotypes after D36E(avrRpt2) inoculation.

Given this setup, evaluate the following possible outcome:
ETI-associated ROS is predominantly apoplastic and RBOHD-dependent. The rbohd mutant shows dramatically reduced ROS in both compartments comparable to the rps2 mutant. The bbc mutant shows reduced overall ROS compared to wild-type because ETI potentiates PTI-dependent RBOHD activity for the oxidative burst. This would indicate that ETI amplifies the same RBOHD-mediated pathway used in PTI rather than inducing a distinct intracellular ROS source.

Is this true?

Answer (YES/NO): NO